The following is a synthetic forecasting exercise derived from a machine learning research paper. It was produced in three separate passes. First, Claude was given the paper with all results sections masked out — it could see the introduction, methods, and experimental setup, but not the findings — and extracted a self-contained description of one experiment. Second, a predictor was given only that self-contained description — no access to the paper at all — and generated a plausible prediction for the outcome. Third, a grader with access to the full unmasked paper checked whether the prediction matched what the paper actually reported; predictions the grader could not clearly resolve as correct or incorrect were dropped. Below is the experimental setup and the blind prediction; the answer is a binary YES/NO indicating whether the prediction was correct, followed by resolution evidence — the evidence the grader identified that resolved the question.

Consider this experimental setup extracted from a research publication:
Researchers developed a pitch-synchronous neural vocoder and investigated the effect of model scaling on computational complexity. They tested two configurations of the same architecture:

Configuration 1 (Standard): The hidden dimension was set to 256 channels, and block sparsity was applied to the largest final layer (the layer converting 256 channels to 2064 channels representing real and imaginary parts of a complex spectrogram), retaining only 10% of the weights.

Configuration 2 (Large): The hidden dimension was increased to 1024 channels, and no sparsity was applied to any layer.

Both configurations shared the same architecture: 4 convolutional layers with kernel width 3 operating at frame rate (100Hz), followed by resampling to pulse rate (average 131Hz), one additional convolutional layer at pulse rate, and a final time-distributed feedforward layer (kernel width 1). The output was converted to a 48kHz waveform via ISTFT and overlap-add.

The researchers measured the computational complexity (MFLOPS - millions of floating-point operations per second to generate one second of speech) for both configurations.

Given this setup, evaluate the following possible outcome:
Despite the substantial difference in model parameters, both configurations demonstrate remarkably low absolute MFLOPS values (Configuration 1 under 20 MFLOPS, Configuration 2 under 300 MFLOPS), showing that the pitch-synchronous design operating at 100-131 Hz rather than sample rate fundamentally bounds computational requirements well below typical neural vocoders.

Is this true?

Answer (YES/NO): NO